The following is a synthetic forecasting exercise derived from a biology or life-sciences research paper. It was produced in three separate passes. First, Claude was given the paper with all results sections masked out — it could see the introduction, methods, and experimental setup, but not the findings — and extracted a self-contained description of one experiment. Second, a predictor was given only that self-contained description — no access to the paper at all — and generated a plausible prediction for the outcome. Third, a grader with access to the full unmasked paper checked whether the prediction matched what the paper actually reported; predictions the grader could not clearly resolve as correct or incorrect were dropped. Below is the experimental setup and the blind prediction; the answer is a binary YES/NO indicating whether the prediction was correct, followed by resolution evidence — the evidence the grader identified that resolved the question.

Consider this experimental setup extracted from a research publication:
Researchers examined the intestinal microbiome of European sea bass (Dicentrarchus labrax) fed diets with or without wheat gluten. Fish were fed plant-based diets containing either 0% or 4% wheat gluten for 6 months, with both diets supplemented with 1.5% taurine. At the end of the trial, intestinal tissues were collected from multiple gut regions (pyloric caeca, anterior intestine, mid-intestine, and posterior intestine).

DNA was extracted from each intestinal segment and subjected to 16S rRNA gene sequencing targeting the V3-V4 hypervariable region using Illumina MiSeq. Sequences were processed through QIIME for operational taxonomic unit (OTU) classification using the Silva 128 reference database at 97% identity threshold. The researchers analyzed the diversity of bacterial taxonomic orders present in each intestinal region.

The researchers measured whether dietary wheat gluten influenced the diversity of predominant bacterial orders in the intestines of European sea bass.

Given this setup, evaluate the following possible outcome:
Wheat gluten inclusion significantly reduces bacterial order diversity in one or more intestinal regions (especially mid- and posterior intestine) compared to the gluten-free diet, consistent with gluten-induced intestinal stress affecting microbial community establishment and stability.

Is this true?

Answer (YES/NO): NO